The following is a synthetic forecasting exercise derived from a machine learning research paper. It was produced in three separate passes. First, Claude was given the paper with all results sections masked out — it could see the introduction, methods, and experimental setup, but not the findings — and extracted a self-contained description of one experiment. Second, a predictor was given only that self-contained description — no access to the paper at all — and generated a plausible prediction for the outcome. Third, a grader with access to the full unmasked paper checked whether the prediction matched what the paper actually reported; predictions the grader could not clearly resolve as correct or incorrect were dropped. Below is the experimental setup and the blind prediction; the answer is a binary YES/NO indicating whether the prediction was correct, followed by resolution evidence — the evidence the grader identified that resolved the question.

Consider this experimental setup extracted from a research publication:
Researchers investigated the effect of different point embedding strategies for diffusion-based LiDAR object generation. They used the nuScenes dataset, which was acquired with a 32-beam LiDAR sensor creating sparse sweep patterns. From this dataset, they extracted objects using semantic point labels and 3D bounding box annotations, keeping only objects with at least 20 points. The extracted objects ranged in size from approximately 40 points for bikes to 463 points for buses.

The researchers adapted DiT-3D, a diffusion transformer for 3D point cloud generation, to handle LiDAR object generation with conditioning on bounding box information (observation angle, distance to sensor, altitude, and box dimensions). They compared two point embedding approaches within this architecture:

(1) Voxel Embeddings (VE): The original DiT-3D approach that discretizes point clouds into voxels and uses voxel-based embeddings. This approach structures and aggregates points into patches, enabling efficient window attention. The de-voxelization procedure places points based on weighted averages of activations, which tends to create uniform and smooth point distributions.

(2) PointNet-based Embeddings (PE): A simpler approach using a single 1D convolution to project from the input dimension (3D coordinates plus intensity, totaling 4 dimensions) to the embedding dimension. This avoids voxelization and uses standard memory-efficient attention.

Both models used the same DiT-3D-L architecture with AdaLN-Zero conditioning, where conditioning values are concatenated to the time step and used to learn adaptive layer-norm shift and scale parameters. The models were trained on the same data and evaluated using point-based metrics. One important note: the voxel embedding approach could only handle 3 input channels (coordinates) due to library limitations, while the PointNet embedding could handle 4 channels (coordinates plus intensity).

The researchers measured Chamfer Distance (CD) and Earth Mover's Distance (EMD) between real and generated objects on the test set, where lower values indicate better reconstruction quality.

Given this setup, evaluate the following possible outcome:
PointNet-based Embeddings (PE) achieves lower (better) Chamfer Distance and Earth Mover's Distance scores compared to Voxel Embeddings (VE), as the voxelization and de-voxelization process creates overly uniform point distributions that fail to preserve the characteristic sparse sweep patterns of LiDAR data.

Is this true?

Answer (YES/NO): NO